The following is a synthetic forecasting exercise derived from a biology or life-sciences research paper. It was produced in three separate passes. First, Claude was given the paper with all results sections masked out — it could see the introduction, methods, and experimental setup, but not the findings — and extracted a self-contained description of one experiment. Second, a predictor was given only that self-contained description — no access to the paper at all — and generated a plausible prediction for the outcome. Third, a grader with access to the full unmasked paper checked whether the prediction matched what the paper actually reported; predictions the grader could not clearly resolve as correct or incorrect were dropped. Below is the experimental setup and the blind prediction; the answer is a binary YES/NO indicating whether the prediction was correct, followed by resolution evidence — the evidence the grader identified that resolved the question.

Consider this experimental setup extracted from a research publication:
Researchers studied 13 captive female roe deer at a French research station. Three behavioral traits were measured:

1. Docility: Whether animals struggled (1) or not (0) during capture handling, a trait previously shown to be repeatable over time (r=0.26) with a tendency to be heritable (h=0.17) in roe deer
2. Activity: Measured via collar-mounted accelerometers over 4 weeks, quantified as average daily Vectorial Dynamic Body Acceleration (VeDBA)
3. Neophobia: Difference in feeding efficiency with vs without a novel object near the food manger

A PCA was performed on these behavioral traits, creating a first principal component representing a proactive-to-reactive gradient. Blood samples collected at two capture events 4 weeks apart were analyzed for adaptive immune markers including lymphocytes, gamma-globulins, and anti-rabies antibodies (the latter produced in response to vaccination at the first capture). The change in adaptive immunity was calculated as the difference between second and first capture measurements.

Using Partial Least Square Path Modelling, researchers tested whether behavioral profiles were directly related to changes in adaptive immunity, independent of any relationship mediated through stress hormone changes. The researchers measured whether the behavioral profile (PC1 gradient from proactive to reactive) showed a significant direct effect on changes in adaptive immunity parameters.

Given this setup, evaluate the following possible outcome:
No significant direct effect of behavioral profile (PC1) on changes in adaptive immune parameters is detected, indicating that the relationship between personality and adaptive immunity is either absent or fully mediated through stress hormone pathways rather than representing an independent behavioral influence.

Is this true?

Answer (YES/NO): NO